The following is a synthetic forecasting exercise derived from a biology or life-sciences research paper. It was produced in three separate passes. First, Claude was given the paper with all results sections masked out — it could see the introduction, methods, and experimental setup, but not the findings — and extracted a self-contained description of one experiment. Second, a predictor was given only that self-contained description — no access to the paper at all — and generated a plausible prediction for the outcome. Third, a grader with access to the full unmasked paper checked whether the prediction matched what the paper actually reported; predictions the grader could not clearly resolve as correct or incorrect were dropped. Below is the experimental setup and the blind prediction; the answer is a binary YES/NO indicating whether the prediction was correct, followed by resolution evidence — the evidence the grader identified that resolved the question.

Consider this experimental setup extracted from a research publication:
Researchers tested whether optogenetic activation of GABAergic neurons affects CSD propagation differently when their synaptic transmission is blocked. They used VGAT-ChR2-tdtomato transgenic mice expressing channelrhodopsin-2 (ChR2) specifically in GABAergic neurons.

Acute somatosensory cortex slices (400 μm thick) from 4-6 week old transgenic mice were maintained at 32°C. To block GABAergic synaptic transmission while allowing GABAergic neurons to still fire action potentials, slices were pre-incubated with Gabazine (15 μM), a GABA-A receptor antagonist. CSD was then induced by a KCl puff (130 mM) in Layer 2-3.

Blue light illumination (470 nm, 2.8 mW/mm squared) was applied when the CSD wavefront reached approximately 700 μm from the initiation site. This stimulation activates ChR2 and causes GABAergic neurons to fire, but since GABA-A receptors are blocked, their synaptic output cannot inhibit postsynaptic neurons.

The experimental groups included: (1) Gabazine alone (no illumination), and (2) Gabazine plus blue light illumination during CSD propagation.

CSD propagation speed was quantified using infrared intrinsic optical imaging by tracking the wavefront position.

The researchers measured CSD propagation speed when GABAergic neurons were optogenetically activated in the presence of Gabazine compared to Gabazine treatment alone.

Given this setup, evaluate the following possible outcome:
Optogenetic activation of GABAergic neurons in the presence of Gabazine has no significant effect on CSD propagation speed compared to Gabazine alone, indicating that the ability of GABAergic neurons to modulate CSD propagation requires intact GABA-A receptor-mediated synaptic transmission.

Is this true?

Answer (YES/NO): NO